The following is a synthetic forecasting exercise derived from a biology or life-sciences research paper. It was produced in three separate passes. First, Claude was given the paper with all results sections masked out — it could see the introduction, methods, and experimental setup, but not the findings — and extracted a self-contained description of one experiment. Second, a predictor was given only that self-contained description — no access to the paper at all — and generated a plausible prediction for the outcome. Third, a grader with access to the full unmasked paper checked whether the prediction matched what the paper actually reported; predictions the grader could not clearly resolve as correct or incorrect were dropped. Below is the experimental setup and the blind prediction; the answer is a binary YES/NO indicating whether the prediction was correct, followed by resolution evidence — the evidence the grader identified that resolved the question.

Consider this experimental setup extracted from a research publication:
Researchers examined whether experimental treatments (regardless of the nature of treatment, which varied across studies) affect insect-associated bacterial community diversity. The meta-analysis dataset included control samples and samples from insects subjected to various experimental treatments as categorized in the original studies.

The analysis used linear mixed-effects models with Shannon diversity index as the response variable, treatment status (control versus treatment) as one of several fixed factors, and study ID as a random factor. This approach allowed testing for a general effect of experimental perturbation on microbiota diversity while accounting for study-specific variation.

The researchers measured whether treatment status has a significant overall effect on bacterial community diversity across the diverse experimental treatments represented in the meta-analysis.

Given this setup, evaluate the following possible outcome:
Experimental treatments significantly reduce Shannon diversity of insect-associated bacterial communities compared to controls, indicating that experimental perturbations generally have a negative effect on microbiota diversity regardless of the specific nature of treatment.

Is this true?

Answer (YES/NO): NO